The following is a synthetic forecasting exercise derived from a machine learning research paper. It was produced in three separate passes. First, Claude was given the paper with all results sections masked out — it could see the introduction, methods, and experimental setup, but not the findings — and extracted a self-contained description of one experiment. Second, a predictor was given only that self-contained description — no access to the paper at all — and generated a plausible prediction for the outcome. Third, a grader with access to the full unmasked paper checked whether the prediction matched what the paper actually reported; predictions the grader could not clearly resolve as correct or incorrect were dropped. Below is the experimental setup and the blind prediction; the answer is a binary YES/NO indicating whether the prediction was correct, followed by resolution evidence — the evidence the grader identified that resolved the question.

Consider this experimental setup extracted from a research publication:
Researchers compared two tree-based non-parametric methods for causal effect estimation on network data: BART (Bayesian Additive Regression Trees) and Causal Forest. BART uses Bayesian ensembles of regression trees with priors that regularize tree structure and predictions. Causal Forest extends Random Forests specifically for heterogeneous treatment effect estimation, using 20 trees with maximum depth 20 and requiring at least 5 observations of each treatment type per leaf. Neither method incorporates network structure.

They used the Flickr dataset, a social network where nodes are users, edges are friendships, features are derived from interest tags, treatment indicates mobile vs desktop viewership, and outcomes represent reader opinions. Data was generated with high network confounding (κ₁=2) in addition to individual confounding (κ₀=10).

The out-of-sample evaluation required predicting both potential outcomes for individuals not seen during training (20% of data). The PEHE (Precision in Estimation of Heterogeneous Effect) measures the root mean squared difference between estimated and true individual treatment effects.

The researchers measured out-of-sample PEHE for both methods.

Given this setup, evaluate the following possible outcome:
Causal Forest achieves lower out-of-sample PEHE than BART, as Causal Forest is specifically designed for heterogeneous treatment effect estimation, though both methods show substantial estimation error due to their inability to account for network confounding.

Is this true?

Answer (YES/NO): NO